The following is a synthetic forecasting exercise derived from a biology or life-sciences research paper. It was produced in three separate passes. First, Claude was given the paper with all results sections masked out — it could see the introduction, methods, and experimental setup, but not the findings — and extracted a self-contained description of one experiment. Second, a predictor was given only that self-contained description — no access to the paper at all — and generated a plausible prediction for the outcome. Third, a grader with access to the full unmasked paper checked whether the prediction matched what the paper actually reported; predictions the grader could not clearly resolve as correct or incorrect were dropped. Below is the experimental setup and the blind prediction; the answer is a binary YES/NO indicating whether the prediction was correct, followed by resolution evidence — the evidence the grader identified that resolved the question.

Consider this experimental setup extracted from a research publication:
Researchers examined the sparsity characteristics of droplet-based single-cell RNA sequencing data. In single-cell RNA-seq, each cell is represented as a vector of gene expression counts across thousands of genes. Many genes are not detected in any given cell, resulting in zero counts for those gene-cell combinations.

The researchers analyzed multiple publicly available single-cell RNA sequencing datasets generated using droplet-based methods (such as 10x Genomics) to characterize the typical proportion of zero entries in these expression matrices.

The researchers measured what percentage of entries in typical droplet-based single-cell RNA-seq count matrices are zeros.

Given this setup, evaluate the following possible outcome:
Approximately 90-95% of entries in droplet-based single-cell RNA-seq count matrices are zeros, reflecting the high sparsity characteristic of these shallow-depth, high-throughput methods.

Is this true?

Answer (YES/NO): NO